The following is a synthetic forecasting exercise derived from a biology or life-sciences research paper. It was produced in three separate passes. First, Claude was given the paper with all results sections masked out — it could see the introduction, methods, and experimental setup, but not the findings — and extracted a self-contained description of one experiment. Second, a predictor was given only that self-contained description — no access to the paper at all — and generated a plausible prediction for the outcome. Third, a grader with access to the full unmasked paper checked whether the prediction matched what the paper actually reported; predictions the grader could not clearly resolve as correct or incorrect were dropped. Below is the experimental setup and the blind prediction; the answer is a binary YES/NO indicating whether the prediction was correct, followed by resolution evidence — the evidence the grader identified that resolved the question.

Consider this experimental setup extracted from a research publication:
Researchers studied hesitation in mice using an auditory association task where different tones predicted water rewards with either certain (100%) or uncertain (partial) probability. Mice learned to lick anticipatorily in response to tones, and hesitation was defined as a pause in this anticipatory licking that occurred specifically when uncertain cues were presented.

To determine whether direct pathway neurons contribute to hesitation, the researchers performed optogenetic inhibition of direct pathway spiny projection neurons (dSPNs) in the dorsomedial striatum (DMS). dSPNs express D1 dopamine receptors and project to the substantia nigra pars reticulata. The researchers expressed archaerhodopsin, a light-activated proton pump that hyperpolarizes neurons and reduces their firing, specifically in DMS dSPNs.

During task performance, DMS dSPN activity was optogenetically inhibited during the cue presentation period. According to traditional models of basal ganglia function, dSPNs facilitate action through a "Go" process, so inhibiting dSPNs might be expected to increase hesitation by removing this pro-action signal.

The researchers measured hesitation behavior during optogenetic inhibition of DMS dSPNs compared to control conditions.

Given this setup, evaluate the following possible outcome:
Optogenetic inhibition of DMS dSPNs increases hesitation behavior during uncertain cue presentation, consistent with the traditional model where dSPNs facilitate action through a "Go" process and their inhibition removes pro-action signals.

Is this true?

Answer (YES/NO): NO